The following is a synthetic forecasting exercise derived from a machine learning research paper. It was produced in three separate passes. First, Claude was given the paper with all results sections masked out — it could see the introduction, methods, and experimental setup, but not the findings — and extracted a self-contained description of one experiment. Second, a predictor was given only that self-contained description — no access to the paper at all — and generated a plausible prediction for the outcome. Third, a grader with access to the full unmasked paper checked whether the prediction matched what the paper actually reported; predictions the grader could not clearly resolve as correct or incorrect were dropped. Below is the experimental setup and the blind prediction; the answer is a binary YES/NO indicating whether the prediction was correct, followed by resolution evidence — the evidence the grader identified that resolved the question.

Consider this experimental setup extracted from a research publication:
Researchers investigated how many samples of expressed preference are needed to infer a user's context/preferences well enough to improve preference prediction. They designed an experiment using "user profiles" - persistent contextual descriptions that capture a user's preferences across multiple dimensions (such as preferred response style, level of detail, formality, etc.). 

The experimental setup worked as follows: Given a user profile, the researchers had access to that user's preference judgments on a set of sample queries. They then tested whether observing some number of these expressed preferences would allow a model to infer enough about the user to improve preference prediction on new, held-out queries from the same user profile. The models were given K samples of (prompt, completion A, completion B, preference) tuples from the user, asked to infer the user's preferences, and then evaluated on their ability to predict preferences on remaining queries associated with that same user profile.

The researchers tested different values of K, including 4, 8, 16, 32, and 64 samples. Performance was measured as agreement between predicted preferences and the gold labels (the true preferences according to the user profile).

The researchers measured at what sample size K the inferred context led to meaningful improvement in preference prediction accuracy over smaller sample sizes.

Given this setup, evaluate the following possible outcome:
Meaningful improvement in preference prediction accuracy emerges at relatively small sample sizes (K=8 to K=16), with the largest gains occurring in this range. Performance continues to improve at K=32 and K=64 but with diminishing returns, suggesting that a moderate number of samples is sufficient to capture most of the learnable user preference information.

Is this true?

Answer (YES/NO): NO